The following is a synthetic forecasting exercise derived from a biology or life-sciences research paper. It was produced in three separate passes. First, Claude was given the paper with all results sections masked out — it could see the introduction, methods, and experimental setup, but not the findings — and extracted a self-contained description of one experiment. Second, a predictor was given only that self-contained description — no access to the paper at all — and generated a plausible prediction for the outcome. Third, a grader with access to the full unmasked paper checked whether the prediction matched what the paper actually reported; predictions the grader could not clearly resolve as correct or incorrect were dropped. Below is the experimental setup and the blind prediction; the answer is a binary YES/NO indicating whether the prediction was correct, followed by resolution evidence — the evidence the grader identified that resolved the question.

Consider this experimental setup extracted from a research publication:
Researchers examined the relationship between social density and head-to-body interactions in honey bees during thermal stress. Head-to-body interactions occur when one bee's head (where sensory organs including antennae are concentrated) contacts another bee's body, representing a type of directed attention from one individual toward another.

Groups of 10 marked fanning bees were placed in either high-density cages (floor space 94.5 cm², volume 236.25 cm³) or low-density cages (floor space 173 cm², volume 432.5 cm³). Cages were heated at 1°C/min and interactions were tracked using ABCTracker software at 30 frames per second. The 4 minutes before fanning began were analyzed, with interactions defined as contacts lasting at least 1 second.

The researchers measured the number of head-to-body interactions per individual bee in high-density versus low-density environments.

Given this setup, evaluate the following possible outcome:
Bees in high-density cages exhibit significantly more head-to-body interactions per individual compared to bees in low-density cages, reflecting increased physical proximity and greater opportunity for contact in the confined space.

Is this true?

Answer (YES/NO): NO